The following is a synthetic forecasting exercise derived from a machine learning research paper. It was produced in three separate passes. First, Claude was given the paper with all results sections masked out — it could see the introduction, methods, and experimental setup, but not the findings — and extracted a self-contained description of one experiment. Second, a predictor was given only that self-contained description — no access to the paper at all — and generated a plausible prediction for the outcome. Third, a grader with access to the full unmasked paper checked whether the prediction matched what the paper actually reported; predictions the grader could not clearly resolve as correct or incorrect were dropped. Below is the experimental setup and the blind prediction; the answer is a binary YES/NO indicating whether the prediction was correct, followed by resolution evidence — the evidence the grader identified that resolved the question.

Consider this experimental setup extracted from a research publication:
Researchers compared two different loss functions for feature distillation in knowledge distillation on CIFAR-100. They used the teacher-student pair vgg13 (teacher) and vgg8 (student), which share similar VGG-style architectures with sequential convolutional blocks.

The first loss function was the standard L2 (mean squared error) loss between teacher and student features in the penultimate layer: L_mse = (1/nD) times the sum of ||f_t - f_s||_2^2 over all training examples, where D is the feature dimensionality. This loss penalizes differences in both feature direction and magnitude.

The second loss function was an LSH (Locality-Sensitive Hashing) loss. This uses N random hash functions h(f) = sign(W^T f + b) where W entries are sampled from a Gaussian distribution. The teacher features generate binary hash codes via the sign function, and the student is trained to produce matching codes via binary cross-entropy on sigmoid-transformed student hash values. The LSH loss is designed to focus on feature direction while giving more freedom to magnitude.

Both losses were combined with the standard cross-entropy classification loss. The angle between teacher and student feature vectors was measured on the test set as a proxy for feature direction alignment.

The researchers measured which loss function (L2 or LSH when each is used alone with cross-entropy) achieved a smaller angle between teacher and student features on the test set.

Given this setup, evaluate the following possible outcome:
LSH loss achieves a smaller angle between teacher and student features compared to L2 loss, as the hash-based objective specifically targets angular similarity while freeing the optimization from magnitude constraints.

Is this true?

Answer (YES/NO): NO